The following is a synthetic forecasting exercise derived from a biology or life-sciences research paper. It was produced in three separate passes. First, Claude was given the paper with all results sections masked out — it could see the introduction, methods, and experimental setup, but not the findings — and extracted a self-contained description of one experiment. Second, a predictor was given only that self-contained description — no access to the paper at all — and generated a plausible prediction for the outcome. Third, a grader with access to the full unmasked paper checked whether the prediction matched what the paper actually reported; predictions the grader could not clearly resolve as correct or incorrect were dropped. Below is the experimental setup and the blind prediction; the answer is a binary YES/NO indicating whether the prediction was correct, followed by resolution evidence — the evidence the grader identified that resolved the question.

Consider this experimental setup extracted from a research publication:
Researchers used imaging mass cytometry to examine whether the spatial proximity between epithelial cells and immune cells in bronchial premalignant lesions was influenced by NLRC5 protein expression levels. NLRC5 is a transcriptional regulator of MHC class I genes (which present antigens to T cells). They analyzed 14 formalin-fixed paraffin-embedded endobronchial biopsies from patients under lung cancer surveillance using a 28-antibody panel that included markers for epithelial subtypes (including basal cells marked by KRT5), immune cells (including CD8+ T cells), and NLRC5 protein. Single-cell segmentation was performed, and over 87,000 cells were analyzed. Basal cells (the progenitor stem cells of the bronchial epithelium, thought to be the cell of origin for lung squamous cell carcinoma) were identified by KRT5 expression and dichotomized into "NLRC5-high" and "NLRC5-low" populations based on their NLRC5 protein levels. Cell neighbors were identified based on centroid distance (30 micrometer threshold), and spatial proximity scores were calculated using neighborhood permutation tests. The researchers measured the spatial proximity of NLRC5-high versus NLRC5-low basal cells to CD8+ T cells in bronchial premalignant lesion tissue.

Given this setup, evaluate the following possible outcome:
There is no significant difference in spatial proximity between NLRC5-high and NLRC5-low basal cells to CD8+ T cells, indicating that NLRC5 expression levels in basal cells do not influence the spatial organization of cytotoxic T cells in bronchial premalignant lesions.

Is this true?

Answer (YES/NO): NO